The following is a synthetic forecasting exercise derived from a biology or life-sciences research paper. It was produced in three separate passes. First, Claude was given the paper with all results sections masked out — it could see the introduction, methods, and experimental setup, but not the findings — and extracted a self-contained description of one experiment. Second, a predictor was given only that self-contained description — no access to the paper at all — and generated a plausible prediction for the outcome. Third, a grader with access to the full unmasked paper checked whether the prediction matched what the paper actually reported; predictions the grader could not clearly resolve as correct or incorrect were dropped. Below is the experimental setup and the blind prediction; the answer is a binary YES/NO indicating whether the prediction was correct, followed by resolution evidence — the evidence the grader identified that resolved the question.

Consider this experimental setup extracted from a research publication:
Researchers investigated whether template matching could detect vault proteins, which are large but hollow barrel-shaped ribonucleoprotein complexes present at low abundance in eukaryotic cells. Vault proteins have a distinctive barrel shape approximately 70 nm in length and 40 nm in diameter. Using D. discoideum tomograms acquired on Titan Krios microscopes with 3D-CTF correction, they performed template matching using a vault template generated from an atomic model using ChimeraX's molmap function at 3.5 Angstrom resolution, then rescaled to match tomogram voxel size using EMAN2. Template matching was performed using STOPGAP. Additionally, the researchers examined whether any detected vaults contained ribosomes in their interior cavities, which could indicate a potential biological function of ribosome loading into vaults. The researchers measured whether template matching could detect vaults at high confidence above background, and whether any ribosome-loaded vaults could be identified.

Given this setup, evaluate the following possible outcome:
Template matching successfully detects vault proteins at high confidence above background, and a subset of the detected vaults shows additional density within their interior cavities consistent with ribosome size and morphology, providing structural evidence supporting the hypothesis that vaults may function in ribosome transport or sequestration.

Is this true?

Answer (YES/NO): YES